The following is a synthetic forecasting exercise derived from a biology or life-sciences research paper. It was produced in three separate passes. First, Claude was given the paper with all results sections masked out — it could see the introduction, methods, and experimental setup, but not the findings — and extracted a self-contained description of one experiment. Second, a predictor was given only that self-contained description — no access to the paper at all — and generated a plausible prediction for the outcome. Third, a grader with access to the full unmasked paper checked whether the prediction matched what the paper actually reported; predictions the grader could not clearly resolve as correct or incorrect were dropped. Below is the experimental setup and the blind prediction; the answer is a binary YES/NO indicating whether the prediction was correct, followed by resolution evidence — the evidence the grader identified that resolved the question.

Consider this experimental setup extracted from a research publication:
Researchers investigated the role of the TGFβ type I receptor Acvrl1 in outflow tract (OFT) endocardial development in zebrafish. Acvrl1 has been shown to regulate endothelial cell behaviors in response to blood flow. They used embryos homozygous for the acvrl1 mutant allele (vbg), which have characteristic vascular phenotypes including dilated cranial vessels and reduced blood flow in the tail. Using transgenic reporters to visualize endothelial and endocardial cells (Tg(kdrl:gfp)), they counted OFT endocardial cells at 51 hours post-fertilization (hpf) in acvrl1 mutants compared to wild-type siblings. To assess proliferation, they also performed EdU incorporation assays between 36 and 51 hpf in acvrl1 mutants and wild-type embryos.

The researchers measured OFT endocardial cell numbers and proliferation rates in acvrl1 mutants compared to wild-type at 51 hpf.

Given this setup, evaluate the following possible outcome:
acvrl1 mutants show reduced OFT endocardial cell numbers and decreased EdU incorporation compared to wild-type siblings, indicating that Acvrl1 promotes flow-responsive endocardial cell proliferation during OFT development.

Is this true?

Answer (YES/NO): NO